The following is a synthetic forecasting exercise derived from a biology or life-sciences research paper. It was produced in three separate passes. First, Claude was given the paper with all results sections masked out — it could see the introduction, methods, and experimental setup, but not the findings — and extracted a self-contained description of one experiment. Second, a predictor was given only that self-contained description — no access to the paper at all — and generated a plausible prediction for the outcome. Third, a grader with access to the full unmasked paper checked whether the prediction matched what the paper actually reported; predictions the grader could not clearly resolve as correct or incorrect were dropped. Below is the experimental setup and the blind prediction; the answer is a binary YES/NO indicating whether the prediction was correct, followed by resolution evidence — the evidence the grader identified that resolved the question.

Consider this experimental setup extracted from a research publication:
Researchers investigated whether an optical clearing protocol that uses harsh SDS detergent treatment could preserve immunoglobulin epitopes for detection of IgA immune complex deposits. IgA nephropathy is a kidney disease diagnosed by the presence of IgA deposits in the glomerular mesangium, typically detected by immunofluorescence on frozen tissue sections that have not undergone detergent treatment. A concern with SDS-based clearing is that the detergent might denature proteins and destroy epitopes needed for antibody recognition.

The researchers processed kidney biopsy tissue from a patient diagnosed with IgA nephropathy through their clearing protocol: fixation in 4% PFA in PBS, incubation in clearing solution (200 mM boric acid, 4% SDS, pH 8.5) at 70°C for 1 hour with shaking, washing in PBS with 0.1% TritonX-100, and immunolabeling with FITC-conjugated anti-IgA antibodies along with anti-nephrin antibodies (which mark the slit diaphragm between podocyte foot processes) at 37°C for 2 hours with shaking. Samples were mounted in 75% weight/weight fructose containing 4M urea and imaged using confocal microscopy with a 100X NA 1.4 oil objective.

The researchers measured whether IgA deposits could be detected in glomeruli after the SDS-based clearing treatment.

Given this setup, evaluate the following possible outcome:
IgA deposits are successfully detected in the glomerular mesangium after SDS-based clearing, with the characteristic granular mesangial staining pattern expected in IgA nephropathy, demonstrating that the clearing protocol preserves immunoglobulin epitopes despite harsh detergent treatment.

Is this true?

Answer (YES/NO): YES